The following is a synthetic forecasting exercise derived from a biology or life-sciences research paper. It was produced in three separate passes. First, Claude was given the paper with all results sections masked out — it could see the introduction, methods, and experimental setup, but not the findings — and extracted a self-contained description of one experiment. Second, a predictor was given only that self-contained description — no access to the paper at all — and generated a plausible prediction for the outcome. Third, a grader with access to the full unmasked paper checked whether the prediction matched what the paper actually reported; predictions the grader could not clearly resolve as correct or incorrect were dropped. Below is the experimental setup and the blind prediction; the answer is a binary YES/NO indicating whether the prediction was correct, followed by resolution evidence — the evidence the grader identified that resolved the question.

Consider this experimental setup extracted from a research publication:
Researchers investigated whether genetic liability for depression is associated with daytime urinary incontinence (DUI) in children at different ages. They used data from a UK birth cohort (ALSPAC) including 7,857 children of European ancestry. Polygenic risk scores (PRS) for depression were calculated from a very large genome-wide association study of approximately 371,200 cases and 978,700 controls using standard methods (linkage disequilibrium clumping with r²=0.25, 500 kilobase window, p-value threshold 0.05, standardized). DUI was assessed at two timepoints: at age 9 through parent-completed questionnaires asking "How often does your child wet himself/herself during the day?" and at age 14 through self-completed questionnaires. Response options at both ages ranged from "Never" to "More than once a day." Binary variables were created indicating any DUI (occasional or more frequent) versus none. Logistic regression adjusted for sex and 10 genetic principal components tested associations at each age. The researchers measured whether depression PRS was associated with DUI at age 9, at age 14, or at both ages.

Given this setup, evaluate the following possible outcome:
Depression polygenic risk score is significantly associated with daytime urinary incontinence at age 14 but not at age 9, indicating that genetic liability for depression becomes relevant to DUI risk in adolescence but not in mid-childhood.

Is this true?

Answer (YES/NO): NO